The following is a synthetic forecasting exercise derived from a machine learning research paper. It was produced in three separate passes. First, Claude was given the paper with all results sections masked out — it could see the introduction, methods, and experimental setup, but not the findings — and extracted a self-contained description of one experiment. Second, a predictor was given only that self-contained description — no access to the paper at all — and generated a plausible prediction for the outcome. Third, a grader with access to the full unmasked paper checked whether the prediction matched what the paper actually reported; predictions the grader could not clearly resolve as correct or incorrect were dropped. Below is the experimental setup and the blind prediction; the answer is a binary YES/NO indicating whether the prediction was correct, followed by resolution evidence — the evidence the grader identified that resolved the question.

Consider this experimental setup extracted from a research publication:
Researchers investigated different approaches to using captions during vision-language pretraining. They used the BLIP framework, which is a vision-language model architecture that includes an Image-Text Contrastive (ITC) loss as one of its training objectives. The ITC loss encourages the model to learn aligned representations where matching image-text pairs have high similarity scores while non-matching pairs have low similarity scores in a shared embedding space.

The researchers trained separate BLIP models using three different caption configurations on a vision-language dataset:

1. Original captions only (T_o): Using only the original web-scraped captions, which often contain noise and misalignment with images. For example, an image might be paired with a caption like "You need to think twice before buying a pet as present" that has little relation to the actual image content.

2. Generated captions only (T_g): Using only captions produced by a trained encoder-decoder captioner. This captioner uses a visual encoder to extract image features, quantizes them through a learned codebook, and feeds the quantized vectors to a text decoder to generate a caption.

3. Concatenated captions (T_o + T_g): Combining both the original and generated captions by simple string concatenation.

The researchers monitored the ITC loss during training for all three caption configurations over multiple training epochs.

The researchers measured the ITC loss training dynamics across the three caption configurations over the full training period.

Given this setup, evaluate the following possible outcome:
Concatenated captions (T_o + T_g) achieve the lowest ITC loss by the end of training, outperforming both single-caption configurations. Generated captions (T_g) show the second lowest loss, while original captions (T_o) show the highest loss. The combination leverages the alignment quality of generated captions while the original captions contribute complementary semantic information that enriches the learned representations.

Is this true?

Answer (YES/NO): NO